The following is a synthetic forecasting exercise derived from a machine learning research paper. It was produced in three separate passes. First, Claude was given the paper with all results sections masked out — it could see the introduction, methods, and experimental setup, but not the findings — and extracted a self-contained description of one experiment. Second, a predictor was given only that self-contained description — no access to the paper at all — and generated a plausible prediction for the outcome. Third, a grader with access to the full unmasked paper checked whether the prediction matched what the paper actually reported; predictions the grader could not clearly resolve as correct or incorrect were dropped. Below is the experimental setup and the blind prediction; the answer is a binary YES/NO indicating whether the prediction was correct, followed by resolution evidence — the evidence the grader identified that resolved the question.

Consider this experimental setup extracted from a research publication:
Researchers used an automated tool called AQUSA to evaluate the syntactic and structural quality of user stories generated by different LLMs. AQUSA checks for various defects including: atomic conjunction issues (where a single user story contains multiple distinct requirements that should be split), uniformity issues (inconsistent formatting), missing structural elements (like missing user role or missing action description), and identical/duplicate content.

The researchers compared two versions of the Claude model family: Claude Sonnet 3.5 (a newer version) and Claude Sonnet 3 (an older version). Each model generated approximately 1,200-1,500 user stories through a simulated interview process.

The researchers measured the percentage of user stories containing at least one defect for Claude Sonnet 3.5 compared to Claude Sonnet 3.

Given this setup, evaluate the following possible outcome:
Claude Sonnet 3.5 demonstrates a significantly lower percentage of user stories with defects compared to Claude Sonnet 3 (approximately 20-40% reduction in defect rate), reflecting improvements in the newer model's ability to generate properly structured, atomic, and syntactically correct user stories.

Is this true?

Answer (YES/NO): NO